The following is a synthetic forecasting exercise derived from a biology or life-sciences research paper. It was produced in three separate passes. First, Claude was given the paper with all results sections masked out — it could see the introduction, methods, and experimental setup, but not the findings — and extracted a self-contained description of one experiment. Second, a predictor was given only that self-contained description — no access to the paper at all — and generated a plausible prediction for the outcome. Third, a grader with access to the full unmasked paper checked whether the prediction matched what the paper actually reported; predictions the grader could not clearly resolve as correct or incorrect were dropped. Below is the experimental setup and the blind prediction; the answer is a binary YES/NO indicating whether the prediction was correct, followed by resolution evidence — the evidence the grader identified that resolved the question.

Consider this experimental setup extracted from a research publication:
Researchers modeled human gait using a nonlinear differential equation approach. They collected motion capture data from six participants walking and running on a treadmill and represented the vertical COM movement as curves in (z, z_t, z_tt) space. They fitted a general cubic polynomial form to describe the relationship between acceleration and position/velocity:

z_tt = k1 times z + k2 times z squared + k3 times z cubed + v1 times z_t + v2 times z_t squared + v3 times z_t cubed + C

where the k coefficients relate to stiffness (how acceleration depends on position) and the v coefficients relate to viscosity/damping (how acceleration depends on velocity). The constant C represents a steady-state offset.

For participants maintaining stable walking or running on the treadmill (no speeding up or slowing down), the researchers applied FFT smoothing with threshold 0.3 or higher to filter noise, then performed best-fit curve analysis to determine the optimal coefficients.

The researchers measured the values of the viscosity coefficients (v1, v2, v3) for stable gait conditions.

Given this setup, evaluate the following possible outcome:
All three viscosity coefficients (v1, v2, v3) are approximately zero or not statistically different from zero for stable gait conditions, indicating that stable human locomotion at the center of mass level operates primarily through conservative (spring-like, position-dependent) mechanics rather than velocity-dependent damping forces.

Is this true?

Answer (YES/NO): YES